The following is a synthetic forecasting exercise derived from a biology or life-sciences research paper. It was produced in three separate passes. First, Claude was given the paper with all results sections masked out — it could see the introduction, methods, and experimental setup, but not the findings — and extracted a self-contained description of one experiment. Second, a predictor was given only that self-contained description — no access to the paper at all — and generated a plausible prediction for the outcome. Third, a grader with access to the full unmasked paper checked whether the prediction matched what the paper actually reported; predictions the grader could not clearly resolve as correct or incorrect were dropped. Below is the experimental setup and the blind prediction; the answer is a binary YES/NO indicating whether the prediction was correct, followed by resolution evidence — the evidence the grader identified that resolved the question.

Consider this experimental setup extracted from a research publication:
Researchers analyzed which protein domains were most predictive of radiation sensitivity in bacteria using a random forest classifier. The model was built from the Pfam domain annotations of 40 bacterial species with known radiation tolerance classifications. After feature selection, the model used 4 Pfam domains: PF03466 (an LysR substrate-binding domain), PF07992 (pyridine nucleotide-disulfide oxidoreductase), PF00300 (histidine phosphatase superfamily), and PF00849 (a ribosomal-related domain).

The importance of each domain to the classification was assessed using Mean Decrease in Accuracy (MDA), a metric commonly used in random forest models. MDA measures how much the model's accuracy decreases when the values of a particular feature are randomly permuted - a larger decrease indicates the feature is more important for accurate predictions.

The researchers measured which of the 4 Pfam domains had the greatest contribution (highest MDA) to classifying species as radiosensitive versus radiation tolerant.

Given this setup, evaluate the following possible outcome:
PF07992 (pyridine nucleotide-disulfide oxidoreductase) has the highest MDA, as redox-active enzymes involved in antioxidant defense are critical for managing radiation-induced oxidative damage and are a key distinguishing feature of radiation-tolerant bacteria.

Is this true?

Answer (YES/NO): YES